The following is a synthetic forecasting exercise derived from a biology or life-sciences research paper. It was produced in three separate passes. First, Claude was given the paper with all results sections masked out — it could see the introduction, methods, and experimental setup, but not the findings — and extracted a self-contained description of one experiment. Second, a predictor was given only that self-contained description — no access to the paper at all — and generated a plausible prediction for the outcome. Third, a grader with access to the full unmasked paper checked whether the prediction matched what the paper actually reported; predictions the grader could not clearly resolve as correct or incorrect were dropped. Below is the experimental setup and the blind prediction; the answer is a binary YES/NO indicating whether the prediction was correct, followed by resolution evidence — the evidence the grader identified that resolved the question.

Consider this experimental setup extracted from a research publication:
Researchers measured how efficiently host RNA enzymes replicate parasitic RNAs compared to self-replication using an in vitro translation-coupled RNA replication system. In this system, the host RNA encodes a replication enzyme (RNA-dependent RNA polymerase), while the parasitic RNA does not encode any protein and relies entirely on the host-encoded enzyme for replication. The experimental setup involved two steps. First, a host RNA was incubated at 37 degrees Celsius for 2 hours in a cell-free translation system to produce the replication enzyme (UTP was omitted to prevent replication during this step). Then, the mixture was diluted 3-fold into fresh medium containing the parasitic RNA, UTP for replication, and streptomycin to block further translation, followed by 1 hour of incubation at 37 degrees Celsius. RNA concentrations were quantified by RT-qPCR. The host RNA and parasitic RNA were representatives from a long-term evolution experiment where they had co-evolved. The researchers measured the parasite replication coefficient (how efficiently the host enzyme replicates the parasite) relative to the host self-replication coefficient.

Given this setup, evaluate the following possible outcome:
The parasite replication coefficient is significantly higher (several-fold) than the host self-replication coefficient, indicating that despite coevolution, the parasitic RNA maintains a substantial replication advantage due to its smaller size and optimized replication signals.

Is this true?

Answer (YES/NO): YES